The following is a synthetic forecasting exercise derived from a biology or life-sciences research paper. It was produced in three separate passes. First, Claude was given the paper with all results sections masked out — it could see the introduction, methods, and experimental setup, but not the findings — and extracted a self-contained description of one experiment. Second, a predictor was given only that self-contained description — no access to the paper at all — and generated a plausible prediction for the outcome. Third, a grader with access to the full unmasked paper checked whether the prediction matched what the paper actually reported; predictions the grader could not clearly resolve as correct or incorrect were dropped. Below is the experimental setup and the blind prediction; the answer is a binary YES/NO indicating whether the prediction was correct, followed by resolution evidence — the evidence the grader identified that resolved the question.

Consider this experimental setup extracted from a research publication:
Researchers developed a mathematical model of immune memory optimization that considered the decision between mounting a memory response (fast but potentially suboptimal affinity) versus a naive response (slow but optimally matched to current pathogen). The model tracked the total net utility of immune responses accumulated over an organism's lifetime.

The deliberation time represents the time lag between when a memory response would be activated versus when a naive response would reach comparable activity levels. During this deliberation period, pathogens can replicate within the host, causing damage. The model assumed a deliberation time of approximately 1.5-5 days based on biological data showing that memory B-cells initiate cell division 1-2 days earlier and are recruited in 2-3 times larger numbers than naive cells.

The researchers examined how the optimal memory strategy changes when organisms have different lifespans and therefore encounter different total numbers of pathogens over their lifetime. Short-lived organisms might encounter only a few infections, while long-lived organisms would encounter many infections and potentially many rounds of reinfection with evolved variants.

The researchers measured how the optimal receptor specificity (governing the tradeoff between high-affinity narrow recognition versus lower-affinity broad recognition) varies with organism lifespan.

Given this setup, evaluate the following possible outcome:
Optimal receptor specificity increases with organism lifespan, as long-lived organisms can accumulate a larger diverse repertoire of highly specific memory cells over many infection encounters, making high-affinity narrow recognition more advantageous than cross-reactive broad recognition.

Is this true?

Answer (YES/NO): NO